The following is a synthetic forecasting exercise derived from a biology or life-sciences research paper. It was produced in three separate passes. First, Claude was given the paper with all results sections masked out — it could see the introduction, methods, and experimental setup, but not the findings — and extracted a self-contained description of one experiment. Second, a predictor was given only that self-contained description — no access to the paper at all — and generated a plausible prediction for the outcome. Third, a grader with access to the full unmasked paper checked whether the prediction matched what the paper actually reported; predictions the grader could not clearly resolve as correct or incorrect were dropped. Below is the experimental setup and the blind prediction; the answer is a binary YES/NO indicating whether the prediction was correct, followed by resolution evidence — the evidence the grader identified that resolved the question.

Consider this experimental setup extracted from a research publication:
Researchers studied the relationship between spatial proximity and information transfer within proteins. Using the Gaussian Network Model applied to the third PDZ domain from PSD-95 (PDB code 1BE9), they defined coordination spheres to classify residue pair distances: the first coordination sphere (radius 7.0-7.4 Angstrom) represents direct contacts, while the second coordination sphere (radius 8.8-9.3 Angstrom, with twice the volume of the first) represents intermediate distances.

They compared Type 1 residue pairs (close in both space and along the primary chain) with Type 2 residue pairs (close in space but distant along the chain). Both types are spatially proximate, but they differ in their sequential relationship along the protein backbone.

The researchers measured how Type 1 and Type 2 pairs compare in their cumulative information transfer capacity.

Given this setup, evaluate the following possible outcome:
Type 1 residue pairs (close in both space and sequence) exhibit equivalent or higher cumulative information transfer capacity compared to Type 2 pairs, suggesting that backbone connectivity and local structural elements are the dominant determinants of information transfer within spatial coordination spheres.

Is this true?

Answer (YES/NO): YES